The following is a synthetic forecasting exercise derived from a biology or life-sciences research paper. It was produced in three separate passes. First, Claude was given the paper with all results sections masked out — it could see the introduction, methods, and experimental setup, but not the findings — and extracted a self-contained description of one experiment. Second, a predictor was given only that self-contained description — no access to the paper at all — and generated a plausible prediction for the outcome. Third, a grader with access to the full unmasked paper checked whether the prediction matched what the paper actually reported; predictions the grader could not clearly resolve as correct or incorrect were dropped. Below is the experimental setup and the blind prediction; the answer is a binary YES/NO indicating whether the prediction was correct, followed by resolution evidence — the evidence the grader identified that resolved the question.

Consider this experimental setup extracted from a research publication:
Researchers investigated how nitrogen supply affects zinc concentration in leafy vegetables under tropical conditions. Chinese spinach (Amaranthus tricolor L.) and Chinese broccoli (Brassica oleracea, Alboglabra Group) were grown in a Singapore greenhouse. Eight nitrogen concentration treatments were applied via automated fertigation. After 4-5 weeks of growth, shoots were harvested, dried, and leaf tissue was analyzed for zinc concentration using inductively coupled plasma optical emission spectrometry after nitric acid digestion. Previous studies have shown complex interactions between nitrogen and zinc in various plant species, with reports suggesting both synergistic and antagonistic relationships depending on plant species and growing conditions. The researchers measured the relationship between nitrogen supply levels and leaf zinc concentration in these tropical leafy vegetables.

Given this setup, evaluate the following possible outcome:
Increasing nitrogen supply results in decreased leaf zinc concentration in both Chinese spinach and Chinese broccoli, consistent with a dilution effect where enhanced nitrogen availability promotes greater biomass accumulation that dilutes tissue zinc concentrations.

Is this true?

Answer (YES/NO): NO